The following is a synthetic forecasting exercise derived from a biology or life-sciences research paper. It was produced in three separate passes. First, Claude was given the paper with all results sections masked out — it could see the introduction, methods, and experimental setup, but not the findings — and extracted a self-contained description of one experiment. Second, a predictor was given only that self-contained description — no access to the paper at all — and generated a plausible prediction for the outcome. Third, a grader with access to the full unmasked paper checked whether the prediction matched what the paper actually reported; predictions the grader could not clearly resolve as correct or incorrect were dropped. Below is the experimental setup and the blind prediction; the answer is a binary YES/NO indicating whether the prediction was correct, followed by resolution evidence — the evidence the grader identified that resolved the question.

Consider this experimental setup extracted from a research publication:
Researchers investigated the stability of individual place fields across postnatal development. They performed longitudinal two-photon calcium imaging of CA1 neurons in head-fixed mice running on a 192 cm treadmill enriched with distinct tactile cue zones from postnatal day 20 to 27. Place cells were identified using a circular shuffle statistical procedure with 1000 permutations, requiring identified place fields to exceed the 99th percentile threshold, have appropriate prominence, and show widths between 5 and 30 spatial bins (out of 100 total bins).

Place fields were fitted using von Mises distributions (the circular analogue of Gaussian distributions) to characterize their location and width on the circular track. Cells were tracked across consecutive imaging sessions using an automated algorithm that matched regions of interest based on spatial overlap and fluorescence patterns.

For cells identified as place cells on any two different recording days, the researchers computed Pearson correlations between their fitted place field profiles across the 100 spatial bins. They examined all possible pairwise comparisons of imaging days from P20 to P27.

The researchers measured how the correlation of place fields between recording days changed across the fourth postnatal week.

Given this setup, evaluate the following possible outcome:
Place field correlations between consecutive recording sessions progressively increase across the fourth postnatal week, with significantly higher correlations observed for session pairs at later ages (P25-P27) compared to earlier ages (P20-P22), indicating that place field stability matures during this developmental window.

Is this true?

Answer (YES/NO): YES